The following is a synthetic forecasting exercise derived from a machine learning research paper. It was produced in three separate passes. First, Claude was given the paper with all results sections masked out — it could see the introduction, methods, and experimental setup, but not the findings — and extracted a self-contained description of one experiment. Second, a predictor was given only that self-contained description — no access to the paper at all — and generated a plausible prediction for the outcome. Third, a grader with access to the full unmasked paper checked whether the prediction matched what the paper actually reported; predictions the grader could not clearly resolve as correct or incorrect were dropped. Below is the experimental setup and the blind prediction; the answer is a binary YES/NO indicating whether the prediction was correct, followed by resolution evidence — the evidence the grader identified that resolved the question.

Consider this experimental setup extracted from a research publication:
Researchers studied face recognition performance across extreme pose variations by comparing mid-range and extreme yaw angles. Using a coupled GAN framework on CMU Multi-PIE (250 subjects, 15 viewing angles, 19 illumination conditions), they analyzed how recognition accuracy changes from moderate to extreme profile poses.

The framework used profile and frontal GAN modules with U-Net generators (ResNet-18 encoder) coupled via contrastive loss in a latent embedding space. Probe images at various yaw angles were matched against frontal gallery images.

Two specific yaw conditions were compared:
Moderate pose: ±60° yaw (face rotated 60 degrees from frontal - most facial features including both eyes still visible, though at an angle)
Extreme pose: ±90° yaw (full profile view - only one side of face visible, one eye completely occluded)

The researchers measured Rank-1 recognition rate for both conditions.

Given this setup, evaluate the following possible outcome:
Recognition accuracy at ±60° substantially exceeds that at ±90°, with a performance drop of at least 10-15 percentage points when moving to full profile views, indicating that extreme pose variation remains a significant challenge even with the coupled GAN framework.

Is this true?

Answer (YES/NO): NO